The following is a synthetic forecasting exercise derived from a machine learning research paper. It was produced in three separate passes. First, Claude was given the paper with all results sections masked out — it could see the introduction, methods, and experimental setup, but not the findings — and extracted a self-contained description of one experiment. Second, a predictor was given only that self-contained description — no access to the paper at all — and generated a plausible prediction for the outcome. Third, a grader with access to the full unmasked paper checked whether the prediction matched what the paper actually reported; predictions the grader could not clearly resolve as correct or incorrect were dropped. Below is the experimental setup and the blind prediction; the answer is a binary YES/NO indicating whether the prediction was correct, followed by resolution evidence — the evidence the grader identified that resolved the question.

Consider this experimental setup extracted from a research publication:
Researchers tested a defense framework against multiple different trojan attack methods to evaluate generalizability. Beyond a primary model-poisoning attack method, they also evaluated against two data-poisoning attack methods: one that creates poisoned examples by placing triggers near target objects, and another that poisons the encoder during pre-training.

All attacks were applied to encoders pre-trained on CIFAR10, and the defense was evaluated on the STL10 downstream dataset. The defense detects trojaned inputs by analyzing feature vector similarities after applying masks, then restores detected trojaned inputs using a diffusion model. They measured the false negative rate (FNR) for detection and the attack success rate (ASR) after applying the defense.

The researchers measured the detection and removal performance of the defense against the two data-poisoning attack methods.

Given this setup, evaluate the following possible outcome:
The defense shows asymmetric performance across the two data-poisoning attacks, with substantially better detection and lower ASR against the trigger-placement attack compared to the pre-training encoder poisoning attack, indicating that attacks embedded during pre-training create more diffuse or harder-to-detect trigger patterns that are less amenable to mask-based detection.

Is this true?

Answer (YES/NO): NO